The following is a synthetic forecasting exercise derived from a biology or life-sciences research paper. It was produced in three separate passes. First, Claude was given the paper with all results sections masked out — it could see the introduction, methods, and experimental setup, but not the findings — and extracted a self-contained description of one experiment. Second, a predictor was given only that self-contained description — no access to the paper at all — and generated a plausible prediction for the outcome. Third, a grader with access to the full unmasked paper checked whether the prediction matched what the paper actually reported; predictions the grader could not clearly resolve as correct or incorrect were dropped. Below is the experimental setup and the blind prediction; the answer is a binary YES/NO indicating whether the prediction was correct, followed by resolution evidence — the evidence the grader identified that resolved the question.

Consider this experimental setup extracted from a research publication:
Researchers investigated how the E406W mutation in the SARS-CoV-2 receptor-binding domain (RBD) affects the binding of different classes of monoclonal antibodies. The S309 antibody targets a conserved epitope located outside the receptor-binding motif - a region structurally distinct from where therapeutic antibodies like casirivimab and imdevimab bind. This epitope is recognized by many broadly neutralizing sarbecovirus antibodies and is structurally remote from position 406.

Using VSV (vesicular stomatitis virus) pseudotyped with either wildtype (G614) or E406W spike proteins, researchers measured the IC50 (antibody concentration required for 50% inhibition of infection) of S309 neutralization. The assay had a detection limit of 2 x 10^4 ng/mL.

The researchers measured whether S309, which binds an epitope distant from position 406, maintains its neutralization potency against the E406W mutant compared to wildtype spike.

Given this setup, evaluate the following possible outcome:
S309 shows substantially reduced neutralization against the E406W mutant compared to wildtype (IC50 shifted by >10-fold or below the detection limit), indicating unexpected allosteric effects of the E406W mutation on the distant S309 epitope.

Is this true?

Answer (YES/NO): NO